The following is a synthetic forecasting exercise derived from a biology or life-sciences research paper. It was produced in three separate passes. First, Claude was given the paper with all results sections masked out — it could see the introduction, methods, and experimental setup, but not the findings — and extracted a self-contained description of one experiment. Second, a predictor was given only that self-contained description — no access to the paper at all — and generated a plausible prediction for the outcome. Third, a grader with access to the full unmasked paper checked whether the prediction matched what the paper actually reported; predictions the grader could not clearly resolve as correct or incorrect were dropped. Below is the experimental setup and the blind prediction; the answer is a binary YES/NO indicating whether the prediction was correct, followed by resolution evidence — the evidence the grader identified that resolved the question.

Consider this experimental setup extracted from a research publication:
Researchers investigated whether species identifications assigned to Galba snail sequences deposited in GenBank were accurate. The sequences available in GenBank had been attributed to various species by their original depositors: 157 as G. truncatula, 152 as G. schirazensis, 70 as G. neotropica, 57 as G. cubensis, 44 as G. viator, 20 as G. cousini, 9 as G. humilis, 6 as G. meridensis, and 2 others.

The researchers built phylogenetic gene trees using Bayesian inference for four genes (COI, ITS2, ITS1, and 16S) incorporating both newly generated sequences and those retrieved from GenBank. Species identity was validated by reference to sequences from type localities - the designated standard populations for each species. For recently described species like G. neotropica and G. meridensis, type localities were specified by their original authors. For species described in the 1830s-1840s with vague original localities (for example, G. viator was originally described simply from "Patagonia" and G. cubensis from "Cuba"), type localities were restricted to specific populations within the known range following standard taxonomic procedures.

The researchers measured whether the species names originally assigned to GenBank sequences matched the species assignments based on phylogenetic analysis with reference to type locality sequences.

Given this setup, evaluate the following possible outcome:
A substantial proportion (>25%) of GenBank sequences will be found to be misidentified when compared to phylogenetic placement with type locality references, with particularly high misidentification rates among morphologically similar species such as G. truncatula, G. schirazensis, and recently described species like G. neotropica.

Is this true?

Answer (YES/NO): NO